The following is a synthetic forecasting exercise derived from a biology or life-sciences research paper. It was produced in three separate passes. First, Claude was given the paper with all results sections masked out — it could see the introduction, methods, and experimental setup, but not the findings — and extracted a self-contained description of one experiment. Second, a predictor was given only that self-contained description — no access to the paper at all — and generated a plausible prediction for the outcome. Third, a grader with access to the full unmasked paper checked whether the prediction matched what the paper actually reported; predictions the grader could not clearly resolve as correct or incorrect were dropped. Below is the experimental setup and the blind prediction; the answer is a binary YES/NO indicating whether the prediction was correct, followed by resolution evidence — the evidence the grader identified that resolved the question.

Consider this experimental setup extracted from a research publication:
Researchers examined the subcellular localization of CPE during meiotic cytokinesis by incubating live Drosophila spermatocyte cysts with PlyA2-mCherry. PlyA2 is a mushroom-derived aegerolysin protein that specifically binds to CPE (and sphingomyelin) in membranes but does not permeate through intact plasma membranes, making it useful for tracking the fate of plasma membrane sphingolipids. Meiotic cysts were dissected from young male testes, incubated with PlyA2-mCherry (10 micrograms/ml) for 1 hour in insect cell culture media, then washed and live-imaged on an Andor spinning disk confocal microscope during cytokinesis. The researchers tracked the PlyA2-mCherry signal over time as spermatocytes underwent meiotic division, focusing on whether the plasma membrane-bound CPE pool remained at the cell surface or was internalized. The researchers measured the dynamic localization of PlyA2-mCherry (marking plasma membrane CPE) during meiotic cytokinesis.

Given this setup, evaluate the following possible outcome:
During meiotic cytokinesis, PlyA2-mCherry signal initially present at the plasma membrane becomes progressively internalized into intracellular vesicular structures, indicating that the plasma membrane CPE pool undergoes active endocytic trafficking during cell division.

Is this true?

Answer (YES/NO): YES